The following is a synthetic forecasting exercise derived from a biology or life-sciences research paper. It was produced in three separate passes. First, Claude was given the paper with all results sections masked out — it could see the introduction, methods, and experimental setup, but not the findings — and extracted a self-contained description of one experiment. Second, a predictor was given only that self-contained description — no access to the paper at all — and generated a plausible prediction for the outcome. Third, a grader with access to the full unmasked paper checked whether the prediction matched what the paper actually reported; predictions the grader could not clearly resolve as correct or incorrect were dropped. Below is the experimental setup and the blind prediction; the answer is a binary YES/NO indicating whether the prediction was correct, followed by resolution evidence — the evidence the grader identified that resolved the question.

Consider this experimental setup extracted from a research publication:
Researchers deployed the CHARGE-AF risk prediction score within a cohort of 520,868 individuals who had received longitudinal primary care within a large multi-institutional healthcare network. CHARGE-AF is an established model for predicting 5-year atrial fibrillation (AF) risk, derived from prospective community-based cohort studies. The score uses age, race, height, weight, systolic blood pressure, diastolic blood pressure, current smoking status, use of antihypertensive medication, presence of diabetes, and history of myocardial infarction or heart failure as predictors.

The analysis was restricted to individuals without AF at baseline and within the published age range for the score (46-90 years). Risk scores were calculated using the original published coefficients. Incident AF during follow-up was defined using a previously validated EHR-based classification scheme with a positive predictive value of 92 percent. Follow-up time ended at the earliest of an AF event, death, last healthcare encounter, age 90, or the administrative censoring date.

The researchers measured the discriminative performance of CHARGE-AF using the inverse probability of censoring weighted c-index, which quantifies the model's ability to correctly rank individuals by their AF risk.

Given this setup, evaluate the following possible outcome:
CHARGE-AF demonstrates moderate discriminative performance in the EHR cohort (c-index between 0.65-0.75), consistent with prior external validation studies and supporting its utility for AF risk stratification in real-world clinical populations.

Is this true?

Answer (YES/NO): NO